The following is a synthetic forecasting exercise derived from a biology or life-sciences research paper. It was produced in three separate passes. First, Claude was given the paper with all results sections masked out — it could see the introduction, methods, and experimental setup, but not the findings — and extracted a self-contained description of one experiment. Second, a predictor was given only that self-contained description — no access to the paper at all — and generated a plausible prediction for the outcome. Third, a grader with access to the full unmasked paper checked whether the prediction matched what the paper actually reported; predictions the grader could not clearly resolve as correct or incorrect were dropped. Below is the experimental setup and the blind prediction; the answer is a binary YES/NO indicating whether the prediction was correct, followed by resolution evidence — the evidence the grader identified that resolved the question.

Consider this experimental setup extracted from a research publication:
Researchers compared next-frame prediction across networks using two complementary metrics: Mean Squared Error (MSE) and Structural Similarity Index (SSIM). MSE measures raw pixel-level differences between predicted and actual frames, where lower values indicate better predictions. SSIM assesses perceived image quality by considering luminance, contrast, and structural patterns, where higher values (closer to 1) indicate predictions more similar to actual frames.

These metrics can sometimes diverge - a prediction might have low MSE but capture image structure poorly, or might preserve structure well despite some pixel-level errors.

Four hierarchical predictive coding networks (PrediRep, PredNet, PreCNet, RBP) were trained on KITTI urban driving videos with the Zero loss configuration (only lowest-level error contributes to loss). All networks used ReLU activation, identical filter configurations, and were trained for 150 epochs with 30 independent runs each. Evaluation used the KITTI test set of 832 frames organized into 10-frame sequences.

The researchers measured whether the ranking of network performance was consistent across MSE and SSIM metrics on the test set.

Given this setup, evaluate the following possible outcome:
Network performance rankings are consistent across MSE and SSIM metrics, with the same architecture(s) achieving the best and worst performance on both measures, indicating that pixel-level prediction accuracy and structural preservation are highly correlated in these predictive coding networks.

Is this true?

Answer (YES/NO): YES